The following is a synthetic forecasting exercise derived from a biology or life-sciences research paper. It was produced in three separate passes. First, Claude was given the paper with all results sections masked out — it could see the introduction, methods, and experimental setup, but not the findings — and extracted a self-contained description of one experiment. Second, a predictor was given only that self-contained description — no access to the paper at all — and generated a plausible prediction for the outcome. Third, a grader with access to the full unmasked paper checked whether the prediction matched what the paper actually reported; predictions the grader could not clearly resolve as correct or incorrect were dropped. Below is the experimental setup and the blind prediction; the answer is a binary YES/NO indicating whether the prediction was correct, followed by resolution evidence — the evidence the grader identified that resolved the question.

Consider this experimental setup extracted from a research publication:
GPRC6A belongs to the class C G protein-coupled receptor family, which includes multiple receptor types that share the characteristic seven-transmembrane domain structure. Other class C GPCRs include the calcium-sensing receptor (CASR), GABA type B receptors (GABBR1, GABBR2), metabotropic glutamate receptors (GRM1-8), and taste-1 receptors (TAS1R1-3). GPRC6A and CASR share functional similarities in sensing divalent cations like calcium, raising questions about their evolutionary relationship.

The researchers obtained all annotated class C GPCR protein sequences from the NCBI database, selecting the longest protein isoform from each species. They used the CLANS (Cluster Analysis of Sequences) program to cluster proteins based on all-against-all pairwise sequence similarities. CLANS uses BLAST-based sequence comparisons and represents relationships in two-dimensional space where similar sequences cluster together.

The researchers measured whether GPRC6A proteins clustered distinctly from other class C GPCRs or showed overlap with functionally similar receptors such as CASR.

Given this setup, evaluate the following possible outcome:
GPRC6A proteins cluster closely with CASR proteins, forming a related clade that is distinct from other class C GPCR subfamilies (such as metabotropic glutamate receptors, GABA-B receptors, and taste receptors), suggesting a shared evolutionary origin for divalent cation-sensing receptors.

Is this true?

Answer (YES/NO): NO